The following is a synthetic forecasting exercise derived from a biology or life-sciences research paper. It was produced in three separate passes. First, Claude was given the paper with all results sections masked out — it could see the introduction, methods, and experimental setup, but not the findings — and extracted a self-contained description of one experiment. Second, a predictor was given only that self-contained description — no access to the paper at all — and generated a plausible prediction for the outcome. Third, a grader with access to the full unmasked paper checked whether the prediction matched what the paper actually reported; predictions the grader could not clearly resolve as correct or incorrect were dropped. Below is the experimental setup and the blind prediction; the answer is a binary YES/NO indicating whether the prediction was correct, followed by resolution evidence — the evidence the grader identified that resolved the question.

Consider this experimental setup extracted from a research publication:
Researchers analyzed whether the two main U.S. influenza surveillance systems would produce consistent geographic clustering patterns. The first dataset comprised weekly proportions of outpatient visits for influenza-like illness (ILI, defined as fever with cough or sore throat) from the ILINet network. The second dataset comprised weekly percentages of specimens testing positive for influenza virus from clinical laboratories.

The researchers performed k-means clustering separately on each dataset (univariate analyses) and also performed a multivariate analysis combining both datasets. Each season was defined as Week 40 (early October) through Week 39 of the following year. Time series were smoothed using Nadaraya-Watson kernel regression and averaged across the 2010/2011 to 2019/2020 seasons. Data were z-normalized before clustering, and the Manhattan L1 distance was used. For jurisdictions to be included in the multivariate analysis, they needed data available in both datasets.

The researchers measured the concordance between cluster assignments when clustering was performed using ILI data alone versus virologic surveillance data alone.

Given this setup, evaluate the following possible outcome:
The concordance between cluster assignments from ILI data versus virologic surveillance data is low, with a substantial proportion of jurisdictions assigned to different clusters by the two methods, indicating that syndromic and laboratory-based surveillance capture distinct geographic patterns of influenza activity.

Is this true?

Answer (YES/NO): NO